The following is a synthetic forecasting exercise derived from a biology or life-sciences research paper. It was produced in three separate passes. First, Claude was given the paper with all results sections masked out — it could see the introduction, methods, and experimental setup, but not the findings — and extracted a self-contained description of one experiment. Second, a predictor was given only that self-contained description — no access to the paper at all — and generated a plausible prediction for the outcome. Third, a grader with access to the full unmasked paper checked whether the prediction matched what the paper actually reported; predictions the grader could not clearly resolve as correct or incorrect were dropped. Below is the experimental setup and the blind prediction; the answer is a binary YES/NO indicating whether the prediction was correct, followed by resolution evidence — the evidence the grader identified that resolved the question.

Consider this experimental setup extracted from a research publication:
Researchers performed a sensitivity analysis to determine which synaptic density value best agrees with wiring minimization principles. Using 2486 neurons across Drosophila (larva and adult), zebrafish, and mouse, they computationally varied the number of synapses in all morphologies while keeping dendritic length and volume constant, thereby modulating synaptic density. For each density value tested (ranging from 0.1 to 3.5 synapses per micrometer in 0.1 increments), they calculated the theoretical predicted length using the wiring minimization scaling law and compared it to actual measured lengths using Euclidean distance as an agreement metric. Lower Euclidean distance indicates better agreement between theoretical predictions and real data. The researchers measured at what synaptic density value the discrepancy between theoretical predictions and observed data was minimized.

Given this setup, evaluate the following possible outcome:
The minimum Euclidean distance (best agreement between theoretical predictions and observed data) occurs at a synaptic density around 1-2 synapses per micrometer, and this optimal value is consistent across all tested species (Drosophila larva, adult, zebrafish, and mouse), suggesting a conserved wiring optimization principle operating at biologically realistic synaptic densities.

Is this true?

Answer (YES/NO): YES